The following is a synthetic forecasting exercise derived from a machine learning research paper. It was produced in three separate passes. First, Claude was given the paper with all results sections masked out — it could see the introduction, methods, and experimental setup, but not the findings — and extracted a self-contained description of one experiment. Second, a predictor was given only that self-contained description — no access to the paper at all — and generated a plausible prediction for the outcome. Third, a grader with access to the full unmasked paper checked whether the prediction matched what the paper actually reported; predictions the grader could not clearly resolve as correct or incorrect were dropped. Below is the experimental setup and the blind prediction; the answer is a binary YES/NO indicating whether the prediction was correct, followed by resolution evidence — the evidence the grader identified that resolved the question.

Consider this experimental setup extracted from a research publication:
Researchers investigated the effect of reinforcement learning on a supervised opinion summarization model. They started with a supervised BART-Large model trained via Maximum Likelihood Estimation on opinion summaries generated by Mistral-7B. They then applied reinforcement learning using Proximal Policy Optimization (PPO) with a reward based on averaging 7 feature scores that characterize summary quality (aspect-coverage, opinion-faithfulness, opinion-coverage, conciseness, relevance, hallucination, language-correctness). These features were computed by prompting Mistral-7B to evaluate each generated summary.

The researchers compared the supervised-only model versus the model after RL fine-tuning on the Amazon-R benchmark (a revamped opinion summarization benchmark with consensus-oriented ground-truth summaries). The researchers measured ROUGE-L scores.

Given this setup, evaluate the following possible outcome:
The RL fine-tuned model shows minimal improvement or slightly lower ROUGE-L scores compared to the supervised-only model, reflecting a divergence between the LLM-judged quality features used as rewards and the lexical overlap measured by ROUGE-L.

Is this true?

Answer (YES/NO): NO